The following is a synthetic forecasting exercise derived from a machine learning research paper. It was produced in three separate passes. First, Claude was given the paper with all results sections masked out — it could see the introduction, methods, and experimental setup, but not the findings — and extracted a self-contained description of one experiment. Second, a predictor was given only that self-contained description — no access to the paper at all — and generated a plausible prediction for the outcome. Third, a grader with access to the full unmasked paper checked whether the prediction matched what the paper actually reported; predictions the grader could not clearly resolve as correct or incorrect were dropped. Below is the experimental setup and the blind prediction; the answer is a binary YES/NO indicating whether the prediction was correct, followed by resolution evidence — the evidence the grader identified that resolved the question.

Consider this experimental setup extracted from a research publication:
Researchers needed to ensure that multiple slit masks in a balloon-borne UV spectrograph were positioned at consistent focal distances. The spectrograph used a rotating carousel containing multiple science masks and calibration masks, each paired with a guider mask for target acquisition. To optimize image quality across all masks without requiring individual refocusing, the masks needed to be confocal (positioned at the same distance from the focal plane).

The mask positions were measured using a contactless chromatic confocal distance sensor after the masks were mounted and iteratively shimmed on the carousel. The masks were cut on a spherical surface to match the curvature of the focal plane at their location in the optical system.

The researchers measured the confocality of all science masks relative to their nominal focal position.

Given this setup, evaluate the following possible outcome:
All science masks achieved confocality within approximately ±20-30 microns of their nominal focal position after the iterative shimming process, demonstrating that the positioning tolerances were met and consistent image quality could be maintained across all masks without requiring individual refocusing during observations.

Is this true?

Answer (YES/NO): NO